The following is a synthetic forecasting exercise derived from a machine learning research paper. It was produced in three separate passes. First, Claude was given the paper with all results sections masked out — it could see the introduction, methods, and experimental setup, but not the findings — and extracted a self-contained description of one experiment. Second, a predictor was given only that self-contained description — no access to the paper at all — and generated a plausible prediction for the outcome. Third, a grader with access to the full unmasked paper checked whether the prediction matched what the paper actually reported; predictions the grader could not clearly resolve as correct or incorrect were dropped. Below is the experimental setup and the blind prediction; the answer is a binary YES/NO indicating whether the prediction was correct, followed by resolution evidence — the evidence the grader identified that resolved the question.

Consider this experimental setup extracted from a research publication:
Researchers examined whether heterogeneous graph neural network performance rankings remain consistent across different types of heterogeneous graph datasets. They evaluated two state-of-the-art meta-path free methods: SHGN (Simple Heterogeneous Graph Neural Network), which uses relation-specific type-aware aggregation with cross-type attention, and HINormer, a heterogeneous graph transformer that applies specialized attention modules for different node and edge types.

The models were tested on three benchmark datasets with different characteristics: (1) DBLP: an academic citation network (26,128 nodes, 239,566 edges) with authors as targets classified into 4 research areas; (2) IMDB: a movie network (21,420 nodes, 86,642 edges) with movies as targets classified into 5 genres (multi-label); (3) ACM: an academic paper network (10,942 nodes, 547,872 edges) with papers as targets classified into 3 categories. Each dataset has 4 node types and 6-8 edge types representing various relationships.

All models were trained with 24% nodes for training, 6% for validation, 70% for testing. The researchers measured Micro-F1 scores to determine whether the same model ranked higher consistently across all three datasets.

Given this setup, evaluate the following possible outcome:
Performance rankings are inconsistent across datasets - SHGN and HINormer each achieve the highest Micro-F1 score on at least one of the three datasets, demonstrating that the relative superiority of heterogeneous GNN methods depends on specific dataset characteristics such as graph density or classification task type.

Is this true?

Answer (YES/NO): YES